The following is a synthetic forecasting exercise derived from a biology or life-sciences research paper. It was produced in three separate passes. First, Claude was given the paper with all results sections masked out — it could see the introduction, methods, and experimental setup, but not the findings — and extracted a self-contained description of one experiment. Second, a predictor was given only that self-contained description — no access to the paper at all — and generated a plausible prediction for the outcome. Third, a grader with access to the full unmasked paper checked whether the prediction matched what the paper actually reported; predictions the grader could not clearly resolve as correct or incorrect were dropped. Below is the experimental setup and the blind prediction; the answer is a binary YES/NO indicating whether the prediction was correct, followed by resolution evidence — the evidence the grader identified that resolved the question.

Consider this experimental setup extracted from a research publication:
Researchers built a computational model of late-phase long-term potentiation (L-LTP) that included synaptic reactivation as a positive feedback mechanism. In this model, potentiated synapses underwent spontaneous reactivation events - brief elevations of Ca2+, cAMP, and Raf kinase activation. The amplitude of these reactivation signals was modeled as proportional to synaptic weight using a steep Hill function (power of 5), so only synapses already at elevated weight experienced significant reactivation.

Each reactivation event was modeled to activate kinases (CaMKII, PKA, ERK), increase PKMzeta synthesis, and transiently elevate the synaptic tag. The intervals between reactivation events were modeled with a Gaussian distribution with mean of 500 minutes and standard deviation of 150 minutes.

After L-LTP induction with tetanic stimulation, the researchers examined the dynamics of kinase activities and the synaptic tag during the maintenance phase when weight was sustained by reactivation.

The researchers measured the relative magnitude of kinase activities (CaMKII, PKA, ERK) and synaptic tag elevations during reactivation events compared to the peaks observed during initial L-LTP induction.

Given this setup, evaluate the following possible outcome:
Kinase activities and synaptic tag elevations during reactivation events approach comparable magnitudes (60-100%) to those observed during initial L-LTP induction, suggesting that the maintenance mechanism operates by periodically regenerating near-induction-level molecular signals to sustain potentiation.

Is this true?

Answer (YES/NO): NO